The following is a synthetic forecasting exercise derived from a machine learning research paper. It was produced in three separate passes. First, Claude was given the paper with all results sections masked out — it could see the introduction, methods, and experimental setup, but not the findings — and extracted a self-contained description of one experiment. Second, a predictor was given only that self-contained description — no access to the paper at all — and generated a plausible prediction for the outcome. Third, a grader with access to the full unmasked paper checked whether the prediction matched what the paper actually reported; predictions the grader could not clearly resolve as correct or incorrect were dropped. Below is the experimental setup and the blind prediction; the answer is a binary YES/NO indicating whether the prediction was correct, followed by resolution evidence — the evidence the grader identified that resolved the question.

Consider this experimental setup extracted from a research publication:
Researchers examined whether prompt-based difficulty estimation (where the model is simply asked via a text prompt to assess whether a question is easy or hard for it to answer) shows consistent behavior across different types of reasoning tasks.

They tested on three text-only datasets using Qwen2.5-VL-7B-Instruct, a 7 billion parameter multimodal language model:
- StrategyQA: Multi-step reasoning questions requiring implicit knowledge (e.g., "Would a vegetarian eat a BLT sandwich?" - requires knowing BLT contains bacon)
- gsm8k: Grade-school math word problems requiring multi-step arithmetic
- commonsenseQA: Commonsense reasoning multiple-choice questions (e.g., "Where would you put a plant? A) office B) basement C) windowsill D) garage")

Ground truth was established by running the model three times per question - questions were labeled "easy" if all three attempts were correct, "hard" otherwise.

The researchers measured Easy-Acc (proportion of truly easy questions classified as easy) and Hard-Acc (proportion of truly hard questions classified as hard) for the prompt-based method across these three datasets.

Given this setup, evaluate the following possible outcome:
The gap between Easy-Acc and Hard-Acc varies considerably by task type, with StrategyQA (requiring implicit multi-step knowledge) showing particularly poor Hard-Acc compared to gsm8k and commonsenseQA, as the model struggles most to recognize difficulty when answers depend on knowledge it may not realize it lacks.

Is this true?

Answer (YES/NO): NO